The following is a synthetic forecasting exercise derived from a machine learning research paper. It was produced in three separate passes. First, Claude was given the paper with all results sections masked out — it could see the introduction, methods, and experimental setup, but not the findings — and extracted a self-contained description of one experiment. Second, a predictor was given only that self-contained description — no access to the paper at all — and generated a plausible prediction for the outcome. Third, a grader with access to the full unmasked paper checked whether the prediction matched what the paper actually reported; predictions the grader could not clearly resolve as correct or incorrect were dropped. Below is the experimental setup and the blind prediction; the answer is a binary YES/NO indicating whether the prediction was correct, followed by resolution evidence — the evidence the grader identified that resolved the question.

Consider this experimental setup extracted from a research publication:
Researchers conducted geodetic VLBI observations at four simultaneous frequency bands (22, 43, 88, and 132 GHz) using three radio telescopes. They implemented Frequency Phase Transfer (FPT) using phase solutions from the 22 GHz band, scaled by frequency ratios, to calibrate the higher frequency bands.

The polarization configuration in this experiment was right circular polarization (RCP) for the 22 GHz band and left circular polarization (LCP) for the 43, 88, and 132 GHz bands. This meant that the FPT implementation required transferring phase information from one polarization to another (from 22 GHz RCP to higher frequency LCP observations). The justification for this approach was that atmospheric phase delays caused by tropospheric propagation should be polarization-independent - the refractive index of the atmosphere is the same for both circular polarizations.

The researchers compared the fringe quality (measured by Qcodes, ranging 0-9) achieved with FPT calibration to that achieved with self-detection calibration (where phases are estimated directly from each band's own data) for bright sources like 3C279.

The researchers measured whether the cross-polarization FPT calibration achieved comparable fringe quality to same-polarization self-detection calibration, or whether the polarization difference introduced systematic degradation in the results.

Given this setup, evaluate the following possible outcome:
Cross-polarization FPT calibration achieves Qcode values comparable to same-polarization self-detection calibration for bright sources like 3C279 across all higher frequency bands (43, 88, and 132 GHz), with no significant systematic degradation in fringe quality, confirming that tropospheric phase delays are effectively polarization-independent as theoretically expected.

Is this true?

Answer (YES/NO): YES